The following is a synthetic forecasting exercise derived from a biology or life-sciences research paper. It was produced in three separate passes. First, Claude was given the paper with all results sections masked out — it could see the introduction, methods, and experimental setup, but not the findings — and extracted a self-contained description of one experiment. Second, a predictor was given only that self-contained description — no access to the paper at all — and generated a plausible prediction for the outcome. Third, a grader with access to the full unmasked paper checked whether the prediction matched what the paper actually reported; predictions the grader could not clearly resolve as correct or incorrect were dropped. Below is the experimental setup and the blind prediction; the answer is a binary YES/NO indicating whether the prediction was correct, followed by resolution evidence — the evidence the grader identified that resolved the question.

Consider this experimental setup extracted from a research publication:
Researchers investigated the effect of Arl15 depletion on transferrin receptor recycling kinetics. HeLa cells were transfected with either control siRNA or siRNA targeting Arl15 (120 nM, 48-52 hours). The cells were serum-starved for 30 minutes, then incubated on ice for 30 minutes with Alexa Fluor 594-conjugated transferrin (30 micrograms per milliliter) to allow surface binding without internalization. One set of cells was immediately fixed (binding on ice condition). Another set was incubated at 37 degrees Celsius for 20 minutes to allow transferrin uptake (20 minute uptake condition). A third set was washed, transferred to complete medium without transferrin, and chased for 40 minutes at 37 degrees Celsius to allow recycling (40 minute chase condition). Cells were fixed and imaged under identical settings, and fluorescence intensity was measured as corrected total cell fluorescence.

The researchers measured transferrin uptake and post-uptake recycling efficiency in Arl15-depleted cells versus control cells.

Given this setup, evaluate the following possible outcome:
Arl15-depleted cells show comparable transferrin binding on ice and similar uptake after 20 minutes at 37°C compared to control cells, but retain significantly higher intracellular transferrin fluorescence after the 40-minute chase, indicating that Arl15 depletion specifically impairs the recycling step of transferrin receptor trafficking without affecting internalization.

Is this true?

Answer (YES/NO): NO